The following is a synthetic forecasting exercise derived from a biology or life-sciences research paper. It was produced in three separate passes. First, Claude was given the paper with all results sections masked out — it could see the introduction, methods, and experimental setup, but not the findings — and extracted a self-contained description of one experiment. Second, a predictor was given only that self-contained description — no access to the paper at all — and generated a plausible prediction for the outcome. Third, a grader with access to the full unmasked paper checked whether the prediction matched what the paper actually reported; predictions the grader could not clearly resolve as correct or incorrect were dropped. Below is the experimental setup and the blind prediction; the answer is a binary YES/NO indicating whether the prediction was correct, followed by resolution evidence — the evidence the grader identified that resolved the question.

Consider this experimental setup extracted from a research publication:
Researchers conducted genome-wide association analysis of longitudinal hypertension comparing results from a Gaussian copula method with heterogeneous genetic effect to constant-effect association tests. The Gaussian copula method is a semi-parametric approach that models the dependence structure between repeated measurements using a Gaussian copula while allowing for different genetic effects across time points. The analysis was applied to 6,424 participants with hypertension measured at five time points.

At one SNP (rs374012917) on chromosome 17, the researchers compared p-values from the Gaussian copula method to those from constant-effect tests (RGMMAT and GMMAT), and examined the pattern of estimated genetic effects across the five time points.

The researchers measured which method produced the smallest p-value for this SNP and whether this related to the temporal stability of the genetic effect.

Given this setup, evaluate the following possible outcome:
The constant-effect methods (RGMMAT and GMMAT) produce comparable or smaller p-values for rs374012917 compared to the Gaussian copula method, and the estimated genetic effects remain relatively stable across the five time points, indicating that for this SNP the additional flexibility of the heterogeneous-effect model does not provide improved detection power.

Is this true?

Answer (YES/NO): NO